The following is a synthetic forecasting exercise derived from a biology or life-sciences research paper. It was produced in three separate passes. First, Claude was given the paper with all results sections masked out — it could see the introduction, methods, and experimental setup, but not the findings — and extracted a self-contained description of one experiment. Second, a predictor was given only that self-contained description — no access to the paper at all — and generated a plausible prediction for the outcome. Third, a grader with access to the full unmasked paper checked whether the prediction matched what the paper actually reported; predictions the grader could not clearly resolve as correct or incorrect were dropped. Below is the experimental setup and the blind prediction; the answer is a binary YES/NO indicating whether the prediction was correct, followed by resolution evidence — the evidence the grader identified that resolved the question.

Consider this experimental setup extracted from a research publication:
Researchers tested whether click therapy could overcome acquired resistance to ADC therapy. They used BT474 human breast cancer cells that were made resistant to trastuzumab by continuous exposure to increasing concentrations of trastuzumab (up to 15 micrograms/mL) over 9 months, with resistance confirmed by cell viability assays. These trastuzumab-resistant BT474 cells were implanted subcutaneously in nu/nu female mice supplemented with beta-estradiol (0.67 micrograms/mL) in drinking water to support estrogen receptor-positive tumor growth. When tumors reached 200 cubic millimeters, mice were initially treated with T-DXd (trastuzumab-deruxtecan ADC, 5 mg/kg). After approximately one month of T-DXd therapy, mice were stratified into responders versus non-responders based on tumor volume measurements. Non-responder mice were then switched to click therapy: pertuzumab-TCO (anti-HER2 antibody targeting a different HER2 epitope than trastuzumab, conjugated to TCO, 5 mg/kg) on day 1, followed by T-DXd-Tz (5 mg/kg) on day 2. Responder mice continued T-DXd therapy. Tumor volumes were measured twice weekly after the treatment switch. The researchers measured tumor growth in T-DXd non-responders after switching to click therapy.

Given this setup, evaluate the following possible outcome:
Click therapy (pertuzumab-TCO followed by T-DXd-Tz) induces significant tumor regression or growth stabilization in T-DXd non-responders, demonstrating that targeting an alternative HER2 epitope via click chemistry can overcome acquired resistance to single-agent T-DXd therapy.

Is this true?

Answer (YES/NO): YES